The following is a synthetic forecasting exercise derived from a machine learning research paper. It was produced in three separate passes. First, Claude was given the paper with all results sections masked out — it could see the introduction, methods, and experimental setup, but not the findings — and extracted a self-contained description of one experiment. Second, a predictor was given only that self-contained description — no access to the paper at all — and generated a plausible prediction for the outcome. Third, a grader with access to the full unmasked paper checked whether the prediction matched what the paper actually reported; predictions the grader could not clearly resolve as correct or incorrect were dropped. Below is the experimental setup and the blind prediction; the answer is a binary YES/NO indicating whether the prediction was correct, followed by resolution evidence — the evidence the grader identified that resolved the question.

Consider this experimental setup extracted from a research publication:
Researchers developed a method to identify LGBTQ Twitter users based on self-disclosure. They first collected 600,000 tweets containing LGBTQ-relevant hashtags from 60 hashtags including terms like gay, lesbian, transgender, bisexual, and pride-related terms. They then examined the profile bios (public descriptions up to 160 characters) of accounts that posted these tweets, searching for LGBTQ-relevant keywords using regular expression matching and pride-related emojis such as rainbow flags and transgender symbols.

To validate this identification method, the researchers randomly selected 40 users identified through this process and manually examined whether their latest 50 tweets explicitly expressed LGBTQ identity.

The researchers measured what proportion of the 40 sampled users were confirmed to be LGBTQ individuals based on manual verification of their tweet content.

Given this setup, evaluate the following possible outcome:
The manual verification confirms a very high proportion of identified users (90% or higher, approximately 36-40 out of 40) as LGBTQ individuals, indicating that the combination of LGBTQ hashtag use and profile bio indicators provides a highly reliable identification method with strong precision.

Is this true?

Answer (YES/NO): NO